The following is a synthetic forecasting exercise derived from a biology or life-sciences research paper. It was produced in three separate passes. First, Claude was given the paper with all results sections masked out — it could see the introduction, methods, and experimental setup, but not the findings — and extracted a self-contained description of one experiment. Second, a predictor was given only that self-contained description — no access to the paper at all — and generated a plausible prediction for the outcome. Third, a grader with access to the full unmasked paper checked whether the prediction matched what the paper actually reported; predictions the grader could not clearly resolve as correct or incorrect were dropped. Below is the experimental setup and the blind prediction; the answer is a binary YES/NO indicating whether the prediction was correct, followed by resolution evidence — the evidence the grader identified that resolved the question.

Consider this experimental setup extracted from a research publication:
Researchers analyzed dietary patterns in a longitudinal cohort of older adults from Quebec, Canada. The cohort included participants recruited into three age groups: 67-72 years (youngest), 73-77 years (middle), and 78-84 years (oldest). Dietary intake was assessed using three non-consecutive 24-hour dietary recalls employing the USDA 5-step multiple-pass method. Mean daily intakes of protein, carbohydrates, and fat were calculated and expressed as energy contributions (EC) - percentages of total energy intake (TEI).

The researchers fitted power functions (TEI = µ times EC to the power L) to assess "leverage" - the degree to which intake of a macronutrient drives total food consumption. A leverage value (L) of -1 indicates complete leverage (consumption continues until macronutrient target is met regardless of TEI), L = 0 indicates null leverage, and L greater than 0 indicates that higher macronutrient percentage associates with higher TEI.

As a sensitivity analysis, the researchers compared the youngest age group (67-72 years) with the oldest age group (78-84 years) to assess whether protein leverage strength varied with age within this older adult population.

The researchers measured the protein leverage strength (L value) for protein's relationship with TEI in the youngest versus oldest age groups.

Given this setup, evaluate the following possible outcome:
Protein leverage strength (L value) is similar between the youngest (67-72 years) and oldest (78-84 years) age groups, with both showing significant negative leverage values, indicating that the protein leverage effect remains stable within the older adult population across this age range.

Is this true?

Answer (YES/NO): NO